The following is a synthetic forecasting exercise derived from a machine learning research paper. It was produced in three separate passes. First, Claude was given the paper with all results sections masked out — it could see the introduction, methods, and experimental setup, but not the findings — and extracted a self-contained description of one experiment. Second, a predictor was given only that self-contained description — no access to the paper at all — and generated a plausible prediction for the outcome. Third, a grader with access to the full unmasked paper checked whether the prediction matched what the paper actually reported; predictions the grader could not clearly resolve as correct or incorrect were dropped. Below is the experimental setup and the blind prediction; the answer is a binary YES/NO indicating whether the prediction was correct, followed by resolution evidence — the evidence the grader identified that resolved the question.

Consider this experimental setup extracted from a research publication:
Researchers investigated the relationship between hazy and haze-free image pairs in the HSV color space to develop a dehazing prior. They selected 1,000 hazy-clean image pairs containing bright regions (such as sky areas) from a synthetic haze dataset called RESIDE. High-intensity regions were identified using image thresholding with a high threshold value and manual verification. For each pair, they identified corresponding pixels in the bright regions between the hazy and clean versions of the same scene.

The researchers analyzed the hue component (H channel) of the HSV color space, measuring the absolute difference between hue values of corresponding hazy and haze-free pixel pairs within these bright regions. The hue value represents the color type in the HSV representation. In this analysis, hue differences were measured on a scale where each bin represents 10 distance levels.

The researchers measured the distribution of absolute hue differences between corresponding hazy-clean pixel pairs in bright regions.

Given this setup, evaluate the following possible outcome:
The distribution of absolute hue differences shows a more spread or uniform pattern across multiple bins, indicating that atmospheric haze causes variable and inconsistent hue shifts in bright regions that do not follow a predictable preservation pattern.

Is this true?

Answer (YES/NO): NO